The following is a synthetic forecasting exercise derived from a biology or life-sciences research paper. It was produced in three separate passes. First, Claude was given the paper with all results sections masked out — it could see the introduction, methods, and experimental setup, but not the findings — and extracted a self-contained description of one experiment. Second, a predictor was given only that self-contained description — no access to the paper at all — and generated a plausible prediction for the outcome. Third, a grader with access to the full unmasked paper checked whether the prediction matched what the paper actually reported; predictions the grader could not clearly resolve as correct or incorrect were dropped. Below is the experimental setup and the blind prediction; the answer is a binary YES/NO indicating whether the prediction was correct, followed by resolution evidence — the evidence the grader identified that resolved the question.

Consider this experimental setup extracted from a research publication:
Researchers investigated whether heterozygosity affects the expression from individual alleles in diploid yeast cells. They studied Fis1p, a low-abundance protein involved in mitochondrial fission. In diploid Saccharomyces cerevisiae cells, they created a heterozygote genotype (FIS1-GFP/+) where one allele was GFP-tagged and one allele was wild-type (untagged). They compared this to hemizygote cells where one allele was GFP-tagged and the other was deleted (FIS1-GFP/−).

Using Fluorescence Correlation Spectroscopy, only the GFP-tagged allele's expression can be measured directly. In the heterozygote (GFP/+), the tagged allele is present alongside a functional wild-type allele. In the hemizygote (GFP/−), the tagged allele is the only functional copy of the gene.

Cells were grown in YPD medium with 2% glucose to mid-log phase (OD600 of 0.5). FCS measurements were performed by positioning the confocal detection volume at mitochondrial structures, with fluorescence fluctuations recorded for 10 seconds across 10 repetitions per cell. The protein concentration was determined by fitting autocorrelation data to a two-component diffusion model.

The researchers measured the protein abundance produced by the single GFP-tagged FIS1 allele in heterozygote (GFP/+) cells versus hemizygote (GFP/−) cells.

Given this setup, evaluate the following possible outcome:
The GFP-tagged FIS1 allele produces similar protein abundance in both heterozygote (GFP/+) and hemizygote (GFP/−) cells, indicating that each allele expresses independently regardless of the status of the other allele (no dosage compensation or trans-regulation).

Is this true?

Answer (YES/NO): NO